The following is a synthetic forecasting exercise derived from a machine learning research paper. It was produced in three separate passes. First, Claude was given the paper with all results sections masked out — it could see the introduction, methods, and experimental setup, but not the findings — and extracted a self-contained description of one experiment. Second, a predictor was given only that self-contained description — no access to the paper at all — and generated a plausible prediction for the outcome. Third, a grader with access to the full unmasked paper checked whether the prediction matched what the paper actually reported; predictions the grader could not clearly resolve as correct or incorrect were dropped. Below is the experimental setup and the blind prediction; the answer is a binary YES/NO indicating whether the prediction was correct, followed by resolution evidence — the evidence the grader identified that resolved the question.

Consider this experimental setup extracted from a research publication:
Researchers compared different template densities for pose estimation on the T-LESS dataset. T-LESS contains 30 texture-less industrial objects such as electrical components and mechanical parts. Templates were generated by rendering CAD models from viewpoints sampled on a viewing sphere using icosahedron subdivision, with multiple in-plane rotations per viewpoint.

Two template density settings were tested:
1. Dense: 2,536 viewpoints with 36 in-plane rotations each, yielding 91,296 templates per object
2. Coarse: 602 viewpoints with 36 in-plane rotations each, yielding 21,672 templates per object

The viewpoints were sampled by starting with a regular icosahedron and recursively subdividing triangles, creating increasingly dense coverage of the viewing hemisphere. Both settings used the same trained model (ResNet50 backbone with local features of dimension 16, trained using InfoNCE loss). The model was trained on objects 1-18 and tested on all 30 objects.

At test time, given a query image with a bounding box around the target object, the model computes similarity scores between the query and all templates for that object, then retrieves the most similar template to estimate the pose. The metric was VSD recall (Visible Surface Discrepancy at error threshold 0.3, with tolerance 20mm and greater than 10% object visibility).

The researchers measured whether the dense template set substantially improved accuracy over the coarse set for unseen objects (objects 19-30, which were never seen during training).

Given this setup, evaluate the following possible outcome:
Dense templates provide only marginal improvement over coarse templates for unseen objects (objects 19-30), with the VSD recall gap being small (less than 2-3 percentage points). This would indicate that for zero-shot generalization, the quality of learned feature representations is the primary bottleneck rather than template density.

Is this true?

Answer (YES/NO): YES